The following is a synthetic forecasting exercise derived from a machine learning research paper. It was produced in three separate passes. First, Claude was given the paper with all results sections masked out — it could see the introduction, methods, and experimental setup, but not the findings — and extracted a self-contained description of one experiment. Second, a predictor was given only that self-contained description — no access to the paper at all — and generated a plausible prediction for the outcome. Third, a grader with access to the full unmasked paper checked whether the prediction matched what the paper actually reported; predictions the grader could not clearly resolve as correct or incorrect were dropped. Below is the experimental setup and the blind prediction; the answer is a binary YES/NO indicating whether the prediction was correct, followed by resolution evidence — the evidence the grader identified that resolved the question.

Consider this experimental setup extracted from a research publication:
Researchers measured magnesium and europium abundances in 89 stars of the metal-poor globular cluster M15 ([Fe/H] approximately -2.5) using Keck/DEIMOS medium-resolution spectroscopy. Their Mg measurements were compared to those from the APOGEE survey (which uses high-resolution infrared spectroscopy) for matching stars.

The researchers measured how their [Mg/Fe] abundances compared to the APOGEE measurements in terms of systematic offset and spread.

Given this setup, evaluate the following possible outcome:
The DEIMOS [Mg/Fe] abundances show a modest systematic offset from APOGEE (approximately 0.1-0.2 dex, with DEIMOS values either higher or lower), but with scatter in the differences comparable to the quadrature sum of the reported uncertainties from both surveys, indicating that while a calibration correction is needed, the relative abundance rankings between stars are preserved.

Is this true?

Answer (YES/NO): NO